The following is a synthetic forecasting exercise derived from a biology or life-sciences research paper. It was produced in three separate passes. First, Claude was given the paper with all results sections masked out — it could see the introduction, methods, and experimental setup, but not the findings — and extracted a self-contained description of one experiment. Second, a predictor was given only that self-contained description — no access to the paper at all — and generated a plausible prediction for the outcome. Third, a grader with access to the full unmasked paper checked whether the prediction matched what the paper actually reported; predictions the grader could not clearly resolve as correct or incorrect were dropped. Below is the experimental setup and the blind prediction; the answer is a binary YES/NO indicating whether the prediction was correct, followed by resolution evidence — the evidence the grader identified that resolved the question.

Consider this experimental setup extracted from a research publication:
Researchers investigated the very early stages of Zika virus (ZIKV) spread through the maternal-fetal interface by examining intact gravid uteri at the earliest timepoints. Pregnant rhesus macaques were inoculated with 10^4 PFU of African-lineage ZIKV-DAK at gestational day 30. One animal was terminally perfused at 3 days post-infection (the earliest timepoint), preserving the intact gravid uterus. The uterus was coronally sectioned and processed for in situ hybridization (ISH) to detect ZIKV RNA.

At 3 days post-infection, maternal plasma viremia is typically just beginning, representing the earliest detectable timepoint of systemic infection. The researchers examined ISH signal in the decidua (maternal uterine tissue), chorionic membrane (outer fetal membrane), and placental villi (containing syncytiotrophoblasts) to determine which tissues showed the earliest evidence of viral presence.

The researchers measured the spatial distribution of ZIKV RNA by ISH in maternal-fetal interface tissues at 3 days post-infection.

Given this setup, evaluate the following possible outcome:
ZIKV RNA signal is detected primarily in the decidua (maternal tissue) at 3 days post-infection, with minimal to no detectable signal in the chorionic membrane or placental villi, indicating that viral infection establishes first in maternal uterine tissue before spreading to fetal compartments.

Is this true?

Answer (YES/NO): NO